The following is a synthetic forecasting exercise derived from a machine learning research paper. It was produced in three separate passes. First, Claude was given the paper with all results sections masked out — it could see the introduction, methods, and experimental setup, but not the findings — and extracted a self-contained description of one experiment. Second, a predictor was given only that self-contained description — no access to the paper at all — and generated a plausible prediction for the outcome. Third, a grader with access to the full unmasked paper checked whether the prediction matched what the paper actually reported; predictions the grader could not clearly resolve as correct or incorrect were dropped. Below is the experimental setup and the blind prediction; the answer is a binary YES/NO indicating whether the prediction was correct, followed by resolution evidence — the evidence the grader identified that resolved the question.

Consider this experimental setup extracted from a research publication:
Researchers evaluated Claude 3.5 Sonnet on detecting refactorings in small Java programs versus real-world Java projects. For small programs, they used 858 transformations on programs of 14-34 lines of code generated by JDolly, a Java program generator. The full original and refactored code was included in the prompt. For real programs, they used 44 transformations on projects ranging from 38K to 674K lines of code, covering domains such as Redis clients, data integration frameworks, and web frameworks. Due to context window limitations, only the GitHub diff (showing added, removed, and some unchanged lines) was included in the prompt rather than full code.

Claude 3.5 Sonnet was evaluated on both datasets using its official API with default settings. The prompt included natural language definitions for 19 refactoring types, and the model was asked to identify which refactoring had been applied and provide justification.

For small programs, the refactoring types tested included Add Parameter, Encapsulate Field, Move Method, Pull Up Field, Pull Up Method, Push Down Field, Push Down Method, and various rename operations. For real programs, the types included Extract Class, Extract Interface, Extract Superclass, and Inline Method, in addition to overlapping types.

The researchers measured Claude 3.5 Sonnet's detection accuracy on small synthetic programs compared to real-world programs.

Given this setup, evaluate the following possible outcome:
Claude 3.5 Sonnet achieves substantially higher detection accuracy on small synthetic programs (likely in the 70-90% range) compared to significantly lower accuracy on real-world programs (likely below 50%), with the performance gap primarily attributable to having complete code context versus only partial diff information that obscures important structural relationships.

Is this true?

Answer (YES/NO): NO